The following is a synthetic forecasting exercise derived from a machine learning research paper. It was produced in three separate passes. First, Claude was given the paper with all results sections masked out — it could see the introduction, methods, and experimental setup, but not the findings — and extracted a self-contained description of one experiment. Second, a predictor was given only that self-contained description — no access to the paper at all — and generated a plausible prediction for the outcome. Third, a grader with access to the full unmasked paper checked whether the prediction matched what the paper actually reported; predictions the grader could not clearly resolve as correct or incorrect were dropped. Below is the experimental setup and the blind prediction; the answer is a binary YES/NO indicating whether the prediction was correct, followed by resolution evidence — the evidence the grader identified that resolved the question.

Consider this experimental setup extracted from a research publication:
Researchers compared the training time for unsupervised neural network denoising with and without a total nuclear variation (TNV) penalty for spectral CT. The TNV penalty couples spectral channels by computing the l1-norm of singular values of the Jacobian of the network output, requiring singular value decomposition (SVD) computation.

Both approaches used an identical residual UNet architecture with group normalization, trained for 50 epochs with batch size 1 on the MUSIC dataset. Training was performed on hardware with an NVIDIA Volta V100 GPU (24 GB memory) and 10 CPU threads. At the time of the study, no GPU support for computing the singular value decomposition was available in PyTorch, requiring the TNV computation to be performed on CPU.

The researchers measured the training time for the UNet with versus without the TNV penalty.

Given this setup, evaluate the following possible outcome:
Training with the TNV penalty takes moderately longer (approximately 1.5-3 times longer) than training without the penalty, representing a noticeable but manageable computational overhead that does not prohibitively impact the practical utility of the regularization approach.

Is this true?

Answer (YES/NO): NO